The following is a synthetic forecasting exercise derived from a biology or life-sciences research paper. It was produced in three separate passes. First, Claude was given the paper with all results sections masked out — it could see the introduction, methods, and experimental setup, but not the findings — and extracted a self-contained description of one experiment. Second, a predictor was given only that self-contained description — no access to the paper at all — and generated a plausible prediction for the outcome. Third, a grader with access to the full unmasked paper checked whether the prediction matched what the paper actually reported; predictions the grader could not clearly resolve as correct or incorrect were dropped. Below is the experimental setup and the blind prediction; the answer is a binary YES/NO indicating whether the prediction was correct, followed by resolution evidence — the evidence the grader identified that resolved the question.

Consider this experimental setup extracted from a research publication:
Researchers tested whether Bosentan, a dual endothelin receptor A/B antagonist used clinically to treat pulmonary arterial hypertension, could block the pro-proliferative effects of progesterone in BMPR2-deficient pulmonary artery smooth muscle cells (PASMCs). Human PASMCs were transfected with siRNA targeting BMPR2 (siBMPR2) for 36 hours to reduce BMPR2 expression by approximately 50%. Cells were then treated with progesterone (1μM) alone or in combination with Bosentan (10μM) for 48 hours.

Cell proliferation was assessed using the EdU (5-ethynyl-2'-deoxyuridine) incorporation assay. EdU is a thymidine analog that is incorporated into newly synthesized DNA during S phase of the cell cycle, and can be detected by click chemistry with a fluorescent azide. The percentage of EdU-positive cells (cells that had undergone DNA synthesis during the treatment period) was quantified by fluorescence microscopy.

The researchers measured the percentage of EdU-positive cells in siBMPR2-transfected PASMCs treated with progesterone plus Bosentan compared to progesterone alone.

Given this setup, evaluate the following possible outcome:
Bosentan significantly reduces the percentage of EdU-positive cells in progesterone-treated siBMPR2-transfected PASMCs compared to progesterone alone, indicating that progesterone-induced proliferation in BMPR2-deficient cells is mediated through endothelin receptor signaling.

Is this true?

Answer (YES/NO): YES